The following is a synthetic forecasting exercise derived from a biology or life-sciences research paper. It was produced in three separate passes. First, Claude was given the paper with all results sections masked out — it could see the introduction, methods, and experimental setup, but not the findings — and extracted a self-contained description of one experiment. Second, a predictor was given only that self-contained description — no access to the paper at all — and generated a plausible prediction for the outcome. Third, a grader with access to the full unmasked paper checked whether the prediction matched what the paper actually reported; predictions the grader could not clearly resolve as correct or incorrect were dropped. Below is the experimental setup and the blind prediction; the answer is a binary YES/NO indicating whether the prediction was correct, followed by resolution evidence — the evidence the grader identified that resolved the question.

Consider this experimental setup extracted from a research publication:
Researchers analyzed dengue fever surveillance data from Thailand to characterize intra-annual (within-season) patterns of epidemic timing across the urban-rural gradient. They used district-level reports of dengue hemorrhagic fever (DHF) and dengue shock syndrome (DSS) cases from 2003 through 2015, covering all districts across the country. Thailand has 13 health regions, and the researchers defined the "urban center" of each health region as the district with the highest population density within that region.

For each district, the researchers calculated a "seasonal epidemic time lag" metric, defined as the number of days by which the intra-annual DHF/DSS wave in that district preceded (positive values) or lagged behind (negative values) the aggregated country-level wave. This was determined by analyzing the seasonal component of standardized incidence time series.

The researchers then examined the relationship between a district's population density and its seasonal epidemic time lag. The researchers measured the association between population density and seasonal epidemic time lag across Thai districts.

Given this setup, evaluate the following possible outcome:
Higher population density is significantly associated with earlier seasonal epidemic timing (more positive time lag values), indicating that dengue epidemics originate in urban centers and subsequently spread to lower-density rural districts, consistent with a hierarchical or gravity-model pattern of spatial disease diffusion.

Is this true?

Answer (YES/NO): NO